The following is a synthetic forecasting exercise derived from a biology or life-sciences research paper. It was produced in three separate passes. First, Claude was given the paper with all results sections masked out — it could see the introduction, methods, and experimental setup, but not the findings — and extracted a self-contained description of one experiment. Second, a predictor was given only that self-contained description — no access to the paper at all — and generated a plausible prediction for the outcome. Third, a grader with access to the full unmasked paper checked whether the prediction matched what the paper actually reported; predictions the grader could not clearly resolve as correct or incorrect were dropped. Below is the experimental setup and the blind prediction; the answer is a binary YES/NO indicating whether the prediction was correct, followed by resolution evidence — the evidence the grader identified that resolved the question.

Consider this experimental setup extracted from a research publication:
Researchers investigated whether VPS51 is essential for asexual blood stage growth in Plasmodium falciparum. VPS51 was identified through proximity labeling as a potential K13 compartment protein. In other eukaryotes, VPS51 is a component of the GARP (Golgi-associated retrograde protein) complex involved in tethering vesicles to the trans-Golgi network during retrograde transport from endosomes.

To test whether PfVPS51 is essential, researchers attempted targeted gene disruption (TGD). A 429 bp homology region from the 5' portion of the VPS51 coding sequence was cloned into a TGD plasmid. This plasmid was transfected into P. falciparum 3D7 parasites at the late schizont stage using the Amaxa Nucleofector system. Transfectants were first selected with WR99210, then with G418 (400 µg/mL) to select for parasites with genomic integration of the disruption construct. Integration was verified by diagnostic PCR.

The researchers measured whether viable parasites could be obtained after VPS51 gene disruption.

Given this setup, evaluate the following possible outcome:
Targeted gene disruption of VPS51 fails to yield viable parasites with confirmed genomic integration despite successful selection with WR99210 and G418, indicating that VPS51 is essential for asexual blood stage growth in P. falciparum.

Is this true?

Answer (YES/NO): NO